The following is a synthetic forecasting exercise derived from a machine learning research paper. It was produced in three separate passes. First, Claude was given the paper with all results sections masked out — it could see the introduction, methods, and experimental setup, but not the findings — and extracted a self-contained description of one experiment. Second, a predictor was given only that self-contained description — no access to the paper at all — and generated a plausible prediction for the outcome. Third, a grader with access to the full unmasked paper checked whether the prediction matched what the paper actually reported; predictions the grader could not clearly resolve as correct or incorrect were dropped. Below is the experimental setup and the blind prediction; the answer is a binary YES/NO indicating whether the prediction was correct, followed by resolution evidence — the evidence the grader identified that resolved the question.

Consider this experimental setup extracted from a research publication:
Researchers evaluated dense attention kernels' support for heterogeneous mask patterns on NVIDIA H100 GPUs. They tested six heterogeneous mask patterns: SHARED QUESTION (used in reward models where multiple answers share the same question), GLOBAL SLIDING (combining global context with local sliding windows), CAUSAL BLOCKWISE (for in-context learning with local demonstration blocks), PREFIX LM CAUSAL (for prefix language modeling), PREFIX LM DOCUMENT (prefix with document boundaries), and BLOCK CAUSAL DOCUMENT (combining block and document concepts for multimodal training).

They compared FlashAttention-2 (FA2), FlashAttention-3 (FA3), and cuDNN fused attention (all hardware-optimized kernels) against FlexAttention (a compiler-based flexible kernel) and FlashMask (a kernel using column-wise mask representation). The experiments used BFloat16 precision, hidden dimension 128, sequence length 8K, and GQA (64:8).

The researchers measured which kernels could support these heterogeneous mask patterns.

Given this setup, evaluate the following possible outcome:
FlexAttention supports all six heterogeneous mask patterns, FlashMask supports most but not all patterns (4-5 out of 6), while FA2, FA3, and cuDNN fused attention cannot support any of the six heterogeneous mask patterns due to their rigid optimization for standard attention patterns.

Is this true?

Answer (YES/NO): NO